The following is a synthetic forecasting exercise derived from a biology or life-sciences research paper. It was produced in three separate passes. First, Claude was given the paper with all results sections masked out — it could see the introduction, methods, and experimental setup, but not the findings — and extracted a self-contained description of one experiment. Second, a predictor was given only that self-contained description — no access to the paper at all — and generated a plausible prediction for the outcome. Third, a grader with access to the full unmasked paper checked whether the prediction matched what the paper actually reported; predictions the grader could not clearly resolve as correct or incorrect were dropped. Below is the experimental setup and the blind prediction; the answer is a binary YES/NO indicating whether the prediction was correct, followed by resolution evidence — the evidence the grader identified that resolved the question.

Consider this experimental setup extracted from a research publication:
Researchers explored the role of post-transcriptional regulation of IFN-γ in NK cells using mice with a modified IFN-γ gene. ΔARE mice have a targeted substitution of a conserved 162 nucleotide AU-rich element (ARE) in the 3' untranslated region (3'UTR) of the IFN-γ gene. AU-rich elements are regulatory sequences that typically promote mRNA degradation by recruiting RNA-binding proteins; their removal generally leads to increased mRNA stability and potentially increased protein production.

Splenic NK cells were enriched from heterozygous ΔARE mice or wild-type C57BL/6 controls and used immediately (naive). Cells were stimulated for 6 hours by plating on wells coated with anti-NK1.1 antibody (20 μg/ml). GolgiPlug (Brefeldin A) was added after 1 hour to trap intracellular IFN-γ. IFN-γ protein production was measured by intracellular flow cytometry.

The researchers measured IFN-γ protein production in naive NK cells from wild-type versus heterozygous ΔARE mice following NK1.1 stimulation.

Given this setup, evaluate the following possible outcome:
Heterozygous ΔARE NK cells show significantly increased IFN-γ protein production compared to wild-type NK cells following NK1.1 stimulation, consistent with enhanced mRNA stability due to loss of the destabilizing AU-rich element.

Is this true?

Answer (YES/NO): YES